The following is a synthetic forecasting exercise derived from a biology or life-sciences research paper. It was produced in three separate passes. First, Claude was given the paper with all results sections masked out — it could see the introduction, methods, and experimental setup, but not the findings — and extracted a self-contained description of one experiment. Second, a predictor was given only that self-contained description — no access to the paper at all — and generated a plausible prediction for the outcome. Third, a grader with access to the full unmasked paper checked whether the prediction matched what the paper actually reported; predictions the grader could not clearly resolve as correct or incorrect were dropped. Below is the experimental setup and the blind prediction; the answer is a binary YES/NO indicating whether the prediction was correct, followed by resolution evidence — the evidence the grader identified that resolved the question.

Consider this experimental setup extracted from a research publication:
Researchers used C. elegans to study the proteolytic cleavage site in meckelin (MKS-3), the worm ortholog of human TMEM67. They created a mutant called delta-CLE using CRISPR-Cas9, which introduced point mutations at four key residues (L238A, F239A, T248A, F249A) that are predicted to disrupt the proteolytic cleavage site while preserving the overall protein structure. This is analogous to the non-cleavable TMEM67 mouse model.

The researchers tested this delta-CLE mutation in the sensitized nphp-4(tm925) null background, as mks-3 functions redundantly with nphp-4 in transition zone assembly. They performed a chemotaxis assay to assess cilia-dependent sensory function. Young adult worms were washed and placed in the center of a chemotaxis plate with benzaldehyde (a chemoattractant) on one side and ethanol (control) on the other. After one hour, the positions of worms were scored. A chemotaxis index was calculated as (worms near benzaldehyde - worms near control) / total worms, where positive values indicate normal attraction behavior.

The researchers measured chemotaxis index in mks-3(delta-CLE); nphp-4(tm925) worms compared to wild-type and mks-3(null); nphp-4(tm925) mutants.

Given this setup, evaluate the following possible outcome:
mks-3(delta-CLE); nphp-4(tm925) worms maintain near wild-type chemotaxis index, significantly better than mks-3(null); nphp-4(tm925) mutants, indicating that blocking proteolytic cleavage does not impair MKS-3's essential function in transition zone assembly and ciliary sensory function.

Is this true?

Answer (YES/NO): NO